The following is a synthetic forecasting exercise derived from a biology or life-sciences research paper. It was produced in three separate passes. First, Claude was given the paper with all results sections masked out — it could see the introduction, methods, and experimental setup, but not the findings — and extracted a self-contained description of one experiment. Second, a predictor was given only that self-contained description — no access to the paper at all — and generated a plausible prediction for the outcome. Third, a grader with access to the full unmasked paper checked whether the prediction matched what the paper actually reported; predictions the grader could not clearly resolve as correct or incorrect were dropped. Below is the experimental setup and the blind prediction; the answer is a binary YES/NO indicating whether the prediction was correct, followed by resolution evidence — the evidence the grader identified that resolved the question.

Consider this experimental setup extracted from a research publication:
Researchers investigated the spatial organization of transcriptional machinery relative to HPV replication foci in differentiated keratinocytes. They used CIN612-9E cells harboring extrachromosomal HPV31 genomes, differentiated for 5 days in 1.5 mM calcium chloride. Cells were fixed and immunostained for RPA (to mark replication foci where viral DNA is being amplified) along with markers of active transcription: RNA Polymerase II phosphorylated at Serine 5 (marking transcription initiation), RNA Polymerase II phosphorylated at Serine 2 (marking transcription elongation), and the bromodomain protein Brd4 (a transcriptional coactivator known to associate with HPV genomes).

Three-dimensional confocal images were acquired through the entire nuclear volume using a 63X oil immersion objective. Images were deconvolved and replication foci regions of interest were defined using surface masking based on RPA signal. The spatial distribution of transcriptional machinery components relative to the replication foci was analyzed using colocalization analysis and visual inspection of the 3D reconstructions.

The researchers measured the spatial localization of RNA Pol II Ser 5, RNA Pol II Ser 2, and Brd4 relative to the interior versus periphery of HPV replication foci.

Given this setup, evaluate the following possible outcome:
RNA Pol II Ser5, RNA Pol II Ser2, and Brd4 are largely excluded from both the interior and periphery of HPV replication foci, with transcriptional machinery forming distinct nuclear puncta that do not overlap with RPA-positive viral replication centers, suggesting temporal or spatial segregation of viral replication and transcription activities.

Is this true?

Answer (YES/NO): NO